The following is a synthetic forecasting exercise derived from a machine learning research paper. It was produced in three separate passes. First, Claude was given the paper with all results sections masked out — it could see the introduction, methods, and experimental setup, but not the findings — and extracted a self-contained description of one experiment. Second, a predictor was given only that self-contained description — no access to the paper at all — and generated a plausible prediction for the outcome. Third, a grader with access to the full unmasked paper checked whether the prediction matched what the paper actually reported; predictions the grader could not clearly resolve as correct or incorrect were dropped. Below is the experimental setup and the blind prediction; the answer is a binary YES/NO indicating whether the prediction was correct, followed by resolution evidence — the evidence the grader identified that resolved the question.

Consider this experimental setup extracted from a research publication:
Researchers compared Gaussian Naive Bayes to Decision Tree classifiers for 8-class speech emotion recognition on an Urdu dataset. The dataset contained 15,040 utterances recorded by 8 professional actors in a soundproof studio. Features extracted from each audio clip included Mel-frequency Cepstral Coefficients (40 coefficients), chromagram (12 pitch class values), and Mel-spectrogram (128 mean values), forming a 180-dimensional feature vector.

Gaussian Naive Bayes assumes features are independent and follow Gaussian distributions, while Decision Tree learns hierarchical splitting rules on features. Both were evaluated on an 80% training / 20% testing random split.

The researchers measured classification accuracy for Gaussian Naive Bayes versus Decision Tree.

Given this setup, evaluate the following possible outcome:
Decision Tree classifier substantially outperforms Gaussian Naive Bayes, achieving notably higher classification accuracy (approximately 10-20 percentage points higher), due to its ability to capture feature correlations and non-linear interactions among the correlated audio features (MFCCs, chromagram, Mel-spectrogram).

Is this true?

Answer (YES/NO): NO